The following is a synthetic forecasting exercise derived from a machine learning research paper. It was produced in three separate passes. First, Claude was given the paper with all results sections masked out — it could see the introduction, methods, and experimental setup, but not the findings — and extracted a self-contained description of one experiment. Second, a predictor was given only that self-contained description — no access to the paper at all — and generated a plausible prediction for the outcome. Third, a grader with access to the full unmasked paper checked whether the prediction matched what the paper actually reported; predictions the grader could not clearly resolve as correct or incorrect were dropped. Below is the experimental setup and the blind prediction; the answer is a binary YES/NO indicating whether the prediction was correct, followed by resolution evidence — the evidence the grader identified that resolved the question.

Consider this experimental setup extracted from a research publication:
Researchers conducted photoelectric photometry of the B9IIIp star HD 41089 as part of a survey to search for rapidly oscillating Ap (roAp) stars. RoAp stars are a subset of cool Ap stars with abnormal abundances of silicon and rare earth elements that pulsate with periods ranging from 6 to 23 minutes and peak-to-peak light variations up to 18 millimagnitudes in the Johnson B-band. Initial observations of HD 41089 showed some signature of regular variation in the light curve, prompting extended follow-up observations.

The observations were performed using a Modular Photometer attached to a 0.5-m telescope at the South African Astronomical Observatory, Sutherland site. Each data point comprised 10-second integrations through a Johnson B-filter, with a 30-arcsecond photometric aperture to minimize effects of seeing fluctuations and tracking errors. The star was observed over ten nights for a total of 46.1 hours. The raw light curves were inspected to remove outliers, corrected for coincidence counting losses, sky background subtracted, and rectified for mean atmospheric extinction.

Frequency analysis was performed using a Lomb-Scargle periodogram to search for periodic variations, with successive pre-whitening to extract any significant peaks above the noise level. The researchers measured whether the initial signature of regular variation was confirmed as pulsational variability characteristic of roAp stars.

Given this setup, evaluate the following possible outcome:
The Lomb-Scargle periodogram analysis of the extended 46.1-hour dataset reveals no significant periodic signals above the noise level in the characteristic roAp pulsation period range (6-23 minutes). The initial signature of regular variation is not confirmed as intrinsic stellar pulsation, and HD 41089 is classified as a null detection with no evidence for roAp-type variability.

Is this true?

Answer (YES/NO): YES